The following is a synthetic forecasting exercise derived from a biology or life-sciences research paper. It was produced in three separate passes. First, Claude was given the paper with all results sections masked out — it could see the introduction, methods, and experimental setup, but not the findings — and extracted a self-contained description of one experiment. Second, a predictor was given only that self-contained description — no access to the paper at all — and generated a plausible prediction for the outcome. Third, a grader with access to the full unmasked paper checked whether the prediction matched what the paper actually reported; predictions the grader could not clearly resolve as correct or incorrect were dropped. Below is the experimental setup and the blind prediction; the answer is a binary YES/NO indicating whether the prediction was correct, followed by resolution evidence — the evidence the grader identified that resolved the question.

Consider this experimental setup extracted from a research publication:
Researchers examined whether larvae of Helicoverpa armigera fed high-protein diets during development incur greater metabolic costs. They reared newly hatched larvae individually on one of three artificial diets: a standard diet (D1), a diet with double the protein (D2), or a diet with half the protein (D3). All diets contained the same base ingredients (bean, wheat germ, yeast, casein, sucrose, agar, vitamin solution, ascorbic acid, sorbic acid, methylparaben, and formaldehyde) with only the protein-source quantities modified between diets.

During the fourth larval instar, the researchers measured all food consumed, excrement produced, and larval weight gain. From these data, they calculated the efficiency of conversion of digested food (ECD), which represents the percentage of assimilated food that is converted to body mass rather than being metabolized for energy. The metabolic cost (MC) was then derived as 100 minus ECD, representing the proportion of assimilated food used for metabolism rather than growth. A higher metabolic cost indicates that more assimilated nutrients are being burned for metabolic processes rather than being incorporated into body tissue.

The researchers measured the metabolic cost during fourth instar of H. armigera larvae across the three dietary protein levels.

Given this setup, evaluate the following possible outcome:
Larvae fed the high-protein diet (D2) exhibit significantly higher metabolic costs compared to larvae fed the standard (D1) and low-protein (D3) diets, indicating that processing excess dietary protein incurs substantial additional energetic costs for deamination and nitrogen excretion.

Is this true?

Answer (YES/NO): YES